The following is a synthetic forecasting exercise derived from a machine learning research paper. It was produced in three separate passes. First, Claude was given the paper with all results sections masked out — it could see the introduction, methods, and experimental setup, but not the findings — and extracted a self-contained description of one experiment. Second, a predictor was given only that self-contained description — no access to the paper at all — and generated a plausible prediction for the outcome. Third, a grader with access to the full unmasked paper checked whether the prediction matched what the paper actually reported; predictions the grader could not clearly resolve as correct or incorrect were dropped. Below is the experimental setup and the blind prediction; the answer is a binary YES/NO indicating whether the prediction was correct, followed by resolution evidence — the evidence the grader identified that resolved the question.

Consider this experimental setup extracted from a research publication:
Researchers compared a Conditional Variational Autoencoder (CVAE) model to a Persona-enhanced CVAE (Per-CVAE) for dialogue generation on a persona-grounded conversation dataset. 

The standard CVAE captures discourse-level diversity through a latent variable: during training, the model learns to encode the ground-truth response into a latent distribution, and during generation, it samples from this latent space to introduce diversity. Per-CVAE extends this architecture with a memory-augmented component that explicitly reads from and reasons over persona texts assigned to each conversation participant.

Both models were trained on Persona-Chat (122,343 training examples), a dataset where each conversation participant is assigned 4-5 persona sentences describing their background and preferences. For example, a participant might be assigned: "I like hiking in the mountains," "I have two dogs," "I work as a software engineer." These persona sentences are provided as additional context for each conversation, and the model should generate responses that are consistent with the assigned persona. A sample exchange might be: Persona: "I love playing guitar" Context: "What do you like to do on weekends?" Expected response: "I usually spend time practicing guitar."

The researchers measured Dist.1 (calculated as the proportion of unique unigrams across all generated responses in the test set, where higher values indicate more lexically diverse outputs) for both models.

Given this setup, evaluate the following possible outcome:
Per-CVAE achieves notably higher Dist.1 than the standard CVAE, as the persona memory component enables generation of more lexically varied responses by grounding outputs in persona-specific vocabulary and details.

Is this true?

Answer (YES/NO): YES